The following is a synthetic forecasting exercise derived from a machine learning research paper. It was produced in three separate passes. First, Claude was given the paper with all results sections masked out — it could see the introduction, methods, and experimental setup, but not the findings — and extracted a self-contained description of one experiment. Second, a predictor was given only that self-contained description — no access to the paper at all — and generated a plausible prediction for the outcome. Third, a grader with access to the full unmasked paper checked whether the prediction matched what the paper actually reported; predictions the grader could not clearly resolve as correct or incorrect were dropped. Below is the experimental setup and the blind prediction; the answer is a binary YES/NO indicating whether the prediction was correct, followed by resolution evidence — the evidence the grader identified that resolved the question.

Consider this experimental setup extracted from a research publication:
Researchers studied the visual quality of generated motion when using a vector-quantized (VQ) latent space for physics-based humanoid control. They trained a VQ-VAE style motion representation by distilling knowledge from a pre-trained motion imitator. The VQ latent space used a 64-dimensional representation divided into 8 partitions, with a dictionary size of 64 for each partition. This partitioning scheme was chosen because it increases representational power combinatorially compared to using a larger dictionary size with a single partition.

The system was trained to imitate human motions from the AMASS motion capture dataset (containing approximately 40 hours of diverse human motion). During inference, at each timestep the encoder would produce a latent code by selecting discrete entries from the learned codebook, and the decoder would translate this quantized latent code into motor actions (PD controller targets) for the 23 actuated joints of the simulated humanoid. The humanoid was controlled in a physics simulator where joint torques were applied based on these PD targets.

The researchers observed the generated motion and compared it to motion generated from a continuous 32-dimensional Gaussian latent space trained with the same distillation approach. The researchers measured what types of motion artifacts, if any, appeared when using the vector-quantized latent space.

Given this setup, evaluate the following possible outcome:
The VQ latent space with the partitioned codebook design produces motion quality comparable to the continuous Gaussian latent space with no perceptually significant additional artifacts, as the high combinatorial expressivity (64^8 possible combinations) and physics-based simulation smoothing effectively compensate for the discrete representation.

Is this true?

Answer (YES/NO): NO